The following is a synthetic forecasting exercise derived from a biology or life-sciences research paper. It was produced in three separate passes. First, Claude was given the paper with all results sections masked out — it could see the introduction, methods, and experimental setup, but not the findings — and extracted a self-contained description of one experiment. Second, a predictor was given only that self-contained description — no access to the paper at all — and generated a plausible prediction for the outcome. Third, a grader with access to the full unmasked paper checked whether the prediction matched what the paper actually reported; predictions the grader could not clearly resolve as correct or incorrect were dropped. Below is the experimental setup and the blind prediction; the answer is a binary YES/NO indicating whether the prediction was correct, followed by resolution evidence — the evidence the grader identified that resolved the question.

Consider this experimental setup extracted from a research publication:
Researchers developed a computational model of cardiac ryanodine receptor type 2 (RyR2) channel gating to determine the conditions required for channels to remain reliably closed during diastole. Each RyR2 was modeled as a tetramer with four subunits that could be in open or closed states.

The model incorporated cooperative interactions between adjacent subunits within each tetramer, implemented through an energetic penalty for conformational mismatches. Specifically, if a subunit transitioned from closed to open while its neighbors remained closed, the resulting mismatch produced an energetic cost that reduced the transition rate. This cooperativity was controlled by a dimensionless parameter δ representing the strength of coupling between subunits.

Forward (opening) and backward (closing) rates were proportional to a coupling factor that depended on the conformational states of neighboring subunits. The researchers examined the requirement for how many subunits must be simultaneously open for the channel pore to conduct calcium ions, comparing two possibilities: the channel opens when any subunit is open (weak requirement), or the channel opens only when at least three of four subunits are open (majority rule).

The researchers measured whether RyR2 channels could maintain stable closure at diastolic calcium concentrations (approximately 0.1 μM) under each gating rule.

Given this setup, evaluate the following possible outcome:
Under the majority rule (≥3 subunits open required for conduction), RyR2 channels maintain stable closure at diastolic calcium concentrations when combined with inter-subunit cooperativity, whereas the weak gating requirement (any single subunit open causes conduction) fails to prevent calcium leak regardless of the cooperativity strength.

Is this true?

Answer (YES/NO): YES